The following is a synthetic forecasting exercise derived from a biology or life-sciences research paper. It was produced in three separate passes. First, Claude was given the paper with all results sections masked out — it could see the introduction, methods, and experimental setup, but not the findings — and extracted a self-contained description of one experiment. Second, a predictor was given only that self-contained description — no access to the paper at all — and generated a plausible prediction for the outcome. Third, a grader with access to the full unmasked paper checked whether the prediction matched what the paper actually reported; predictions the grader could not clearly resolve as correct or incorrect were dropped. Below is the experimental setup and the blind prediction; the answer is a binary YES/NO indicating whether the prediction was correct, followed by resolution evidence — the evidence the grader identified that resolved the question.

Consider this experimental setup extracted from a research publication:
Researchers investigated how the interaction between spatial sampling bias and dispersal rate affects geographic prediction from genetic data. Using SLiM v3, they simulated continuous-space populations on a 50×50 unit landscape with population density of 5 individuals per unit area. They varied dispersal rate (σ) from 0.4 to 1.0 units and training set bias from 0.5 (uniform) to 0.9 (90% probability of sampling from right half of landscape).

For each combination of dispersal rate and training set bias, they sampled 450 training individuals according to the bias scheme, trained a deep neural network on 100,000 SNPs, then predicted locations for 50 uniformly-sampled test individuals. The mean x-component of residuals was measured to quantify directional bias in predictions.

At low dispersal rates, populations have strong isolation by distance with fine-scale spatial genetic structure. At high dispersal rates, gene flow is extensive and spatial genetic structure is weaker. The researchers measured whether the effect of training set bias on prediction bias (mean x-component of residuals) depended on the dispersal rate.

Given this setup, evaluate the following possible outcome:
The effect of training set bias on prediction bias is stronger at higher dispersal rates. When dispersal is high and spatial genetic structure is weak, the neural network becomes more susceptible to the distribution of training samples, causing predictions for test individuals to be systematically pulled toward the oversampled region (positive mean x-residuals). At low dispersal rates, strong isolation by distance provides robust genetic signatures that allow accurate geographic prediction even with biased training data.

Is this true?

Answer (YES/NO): YES